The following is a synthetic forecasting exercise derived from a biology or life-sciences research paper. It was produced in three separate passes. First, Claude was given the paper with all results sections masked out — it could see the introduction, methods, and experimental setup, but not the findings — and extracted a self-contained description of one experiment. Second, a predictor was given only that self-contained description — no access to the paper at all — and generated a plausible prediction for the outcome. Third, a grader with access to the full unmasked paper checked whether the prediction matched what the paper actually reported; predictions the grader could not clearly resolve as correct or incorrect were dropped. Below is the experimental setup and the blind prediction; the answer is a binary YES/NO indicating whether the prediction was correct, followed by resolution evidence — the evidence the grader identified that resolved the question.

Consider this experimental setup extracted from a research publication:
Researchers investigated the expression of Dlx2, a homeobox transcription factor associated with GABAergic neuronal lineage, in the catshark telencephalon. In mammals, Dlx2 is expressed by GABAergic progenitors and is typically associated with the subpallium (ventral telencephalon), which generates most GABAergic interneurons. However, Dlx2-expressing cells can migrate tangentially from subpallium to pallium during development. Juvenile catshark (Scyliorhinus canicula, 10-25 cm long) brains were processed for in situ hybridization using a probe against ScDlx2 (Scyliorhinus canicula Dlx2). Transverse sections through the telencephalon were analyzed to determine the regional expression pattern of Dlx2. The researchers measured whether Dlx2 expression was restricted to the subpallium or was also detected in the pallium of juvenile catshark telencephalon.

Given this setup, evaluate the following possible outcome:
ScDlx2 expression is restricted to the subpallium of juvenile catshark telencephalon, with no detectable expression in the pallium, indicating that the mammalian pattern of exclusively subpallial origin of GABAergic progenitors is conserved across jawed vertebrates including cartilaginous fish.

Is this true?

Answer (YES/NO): NO